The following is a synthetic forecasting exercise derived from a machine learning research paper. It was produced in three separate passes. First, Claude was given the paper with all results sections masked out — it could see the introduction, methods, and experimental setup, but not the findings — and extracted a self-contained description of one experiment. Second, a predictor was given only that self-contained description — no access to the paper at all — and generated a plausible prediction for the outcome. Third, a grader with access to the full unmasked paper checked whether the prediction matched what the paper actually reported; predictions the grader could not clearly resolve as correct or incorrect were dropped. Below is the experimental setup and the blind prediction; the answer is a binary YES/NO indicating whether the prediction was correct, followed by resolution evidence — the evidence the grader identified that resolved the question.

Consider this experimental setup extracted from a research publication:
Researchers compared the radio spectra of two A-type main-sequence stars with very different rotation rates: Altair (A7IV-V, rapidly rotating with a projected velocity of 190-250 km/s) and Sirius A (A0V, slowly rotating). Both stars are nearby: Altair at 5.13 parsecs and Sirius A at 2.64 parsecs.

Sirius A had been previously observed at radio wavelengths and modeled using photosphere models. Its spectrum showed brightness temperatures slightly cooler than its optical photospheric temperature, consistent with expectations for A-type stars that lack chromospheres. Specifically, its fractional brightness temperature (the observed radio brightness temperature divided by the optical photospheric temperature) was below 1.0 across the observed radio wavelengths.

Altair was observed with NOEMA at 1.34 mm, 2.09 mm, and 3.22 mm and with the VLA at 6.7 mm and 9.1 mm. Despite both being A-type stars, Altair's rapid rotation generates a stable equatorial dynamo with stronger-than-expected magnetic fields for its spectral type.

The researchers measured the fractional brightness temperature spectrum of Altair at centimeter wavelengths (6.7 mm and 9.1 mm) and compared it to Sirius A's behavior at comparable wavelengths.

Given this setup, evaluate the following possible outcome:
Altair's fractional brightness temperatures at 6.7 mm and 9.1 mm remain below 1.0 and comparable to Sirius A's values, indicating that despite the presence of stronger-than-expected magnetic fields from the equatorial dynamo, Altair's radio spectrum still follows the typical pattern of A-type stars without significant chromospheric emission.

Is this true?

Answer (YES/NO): NO